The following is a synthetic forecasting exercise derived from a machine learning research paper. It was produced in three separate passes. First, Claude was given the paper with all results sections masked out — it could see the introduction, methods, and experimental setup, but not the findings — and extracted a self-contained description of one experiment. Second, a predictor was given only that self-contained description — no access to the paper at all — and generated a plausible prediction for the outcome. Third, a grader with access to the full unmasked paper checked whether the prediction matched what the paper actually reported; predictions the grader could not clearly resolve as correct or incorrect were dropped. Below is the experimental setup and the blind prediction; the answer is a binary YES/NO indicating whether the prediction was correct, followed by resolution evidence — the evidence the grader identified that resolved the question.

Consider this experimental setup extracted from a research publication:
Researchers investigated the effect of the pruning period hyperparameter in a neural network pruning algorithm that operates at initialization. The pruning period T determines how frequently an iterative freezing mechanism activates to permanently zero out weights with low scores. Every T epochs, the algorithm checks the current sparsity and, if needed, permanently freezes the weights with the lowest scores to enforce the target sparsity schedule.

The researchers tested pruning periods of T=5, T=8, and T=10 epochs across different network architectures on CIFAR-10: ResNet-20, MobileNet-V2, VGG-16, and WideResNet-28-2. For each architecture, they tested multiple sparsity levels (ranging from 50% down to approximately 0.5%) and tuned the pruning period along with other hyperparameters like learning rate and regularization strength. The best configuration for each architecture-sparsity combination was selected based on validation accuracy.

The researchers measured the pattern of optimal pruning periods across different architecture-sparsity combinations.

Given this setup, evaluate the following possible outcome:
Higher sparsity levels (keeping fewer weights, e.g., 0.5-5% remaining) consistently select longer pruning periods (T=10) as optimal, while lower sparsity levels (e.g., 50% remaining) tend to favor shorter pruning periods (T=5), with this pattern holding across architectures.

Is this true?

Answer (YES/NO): NO